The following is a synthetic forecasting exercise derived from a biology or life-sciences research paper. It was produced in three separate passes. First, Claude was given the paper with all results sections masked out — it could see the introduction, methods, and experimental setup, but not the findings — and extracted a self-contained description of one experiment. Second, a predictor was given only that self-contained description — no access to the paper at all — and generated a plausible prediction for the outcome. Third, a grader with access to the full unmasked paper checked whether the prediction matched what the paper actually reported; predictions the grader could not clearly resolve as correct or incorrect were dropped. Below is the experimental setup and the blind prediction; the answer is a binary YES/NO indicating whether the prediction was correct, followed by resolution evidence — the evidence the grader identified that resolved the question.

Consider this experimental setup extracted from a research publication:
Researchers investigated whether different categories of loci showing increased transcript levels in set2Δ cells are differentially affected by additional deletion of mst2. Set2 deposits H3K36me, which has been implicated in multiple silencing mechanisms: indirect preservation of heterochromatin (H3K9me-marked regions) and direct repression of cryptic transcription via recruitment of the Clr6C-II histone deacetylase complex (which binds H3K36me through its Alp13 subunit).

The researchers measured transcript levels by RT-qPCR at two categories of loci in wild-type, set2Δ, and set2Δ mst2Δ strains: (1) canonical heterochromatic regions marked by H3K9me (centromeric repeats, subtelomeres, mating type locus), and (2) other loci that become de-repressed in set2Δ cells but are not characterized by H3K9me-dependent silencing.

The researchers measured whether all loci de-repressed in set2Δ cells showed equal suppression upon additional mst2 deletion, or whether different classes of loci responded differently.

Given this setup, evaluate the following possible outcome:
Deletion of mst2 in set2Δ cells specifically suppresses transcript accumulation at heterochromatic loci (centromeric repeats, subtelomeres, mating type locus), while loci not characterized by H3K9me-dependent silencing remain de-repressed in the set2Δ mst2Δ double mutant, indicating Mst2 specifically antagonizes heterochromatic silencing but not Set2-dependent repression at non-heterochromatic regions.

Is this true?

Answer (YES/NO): YES